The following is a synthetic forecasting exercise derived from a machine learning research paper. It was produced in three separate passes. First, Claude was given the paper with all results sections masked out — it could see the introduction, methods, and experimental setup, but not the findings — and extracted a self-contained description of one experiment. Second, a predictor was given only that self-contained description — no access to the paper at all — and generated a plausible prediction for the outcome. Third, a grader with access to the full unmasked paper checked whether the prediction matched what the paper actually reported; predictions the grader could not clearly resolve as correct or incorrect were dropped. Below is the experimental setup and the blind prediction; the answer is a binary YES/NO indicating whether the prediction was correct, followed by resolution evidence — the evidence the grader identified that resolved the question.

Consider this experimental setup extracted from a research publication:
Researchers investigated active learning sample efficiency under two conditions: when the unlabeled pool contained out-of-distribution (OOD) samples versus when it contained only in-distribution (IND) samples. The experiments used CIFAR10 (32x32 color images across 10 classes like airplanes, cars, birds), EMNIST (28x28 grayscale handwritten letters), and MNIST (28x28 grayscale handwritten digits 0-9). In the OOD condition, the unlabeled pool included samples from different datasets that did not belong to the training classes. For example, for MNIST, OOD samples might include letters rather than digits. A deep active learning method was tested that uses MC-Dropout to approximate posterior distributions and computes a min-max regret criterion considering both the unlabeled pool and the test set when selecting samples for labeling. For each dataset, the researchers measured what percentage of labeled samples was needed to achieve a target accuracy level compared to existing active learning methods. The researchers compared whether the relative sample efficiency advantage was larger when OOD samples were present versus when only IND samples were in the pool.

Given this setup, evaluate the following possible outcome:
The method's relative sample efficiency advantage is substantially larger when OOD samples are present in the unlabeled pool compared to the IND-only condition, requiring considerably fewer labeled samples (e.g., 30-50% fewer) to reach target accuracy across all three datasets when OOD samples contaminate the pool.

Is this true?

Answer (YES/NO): NO